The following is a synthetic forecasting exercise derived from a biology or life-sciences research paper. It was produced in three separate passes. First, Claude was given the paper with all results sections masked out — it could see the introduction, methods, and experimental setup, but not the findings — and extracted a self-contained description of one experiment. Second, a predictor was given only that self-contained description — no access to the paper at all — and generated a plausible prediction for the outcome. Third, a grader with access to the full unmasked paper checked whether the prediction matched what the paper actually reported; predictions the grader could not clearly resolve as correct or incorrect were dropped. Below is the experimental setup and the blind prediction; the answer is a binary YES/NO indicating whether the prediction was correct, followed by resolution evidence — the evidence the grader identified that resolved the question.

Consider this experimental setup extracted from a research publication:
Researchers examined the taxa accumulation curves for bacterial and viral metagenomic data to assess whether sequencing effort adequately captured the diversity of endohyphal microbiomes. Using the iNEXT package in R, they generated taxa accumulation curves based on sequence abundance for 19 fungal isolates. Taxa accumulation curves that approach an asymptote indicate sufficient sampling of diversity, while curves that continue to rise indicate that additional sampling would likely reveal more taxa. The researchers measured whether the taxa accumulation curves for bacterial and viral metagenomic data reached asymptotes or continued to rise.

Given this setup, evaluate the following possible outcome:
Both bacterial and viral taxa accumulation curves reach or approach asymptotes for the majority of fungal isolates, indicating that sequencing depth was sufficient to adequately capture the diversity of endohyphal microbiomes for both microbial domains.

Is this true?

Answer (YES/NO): NO